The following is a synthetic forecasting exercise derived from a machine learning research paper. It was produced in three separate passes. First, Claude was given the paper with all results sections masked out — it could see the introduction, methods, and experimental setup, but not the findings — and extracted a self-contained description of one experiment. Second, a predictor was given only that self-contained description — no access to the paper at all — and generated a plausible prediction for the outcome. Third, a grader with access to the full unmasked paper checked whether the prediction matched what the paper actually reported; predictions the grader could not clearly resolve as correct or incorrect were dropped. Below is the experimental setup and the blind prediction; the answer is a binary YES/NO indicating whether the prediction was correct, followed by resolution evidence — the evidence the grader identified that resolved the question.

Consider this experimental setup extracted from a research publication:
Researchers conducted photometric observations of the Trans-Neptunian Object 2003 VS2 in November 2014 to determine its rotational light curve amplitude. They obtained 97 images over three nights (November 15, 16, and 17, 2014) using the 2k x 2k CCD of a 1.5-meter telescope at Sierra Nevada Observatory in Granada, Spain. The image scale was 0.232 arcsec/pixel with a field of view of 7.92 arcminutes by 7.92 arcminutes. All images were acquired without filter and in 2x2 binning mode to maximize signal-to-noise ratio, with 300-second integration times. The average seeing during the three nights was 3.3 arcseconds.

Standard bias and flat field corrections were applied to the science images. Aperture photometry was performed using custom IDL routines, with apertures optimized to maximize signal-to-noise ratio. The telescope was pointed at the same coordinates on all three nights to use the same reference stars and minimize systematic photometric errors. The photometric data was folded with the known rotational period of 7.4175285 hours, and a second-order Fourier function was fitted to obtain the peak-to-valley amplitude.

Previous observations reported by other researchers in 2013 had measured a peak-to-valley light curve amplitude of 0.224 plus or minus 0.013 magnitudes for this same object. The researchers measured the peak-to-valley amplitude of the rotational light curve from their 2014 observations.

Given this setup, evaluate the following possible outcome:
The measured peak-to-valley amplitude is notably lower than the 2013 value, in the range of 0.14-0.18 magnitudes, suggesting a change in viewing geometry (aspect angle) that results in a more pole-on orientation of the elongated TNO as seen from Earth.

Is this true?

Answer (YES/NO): YES